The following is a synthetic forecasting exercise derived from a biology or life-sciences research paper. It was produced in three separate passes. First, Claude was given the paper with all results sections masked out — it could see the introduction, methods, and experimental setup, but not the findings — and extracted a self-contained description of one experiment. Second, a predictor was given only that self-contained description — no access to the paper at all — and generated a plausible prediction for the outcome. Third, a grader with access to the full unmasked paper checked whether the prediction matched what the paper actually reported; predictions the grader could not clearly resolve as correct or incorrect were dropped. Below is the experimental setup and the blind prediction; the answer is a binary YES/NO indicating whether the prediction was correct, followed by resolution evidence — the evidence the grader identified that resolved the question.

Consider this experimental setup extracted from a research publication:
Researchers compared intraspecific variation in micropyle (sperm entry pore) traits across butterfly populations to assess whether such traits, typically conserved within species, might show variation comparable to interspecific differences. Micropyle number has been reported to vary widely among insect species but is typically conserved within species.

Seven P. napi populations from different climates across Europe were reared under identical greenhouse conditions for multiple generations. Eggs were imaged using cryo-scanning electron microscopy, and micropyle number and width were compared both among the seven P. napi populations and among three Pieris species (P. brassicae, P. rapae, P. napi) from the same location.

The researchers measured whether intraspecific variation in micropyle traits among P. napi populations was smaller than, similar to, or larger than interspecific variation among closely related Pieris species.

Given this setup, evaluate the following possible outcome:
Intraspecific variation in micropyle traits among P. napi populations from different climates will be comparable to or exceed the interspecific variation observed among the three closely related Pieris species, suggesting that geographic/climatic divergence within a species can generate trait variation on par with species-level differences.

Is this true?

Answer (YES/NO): YES